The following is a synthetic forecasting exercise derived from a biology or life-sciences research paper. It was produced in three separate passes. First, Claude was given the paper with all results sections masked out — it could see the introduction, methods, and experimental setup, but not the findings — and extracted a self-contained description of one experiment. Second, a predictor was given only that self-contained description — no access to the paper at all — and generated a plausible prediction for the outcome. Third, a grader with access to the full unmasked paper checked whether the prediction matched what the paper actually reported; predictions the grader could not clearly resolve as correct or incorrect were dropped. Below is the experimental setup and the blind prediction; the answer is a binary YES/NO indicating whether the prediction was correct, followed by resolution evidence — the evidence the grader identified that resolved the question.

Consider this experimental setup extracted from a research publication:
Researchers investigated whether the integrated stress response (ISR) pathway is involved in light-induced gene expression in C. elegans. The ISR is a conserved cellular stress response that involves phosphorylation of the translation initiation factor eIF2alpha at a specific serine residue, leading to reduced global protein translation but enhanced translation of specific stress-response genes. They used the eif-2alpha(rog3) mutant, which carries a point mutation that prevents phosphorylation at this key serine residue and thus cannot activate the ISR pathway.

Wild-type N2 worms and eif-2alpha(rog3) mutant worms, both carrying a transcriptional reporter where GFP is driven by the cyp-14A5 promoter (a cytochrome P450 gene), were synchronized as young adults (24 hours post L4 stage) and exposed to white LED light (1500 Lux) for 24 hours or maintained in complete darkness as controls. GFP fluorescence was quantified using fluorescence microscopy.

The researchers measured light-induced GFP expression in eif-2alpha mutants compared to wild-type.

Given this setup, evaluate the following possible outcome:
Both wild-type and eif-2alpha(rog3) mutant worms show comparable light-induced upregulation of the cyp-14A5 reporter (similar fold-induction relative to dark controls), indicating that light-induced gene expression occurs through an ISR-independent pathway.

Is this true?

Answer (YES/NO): NO